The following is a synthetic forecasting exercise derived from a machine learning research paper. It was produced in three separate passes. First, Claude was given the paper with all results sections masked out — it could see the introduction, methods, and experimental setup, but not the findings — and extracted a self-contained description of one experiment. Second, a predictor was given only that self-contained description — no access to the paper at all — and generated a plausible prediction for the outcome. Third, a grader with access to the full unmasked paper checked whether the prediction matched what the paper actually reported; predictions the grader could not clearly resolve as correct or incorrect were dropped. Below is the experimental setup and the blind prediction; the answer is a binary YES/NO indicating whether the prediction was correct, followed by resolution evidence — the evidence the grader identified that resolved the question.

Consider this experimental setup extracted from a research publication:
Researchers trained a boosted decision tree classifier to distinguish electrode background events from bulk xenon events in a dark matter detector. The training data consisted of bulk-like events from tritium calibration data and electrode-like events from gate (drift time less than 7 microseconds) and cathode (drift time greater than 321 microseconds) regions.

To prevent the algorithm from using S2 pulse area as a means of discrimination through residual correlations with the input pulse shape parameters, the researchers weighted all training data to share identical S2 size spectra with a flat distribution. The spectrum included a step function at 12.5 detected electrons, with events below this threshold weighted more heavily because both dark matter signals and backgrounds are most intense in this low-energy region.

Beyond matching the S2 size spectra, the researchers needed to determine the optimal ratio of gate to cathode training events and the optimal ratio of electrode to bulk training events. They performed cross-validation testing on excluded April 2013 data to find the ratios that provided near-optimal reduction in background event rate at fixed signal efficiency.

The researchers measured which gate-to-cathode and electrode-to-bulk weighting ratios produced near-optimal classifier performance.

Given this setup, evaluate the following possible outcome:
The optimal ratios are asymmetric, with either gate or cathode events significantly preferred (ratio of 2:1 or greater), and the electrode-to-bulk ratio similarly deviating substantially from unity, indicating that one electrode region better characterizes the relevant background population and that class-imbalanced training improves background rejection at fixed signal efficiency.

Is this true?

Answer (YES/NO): NO